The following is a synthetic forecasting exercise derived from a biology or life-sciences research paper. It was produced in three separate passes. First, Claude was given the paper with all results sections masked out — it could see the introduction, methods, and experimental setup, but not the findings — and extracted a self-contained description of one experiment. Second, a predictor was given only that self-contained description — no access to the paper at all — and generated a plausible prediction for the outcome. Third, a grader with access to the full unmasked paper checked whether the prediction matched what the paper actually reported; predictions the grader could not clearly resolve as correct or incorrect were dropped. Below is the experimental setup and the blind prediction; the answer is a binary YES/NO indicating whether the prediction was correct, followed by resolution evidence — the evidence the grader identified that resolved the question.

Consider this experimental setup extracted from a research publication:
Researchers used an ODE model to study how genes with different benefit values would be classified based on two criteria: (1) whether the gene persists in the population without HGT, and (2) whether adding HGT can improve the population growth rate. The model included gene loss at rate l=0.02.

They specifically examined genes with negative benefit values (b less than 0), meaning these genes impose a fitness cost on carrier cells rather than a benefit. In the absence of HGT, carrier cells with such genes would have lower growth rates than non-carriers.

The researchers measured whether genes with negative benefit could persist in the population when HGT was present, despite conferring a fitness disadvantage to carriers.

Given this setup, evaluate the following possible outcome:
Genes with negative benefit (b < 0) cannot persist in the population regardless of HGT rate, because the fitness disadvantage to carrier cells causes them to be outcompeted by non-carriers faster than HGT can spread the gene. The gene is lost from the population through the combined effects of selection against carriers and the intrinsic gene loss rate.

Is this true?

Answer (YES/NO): NO